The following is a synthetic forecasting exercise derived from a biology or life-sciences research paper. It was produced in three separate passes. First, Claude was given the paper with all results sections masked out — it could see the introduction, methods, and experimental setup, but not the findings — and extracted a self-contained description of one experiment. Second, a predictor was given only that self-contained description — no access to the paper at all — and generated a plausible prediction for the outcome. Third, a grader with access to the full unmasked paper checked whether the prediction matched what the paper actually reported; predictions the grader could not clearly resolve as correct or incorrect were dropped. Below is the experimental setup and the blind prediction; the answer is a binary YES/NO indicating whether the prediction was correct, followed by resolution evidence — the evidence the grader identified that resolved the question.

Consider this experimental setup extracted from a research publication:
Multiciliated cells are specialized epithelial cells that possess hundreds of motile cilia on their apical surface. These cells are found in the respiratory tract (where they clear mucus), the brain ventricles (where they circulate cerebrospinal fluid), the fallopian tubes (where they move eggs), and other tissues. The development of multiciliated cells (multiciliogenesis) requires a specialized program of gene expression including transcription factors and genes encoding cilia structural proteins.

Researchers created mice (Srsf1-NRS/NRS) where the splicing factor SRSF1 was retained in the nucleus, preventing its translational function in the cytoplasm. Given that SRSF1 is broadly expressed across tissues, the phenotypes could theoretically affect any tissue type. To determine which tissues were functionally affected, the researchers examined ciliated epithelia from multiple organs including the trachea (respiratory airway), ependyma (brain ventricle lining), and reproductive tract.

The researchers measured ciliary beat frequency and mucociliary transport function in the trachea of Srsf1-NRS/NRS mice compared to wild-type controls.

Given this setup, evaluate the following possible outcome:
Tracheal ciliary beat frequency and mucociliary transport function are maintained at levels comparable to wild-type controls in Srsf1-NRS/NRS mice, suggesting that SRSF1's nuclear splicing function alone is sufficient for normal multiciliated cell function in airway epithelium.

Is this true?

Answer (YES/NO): NO